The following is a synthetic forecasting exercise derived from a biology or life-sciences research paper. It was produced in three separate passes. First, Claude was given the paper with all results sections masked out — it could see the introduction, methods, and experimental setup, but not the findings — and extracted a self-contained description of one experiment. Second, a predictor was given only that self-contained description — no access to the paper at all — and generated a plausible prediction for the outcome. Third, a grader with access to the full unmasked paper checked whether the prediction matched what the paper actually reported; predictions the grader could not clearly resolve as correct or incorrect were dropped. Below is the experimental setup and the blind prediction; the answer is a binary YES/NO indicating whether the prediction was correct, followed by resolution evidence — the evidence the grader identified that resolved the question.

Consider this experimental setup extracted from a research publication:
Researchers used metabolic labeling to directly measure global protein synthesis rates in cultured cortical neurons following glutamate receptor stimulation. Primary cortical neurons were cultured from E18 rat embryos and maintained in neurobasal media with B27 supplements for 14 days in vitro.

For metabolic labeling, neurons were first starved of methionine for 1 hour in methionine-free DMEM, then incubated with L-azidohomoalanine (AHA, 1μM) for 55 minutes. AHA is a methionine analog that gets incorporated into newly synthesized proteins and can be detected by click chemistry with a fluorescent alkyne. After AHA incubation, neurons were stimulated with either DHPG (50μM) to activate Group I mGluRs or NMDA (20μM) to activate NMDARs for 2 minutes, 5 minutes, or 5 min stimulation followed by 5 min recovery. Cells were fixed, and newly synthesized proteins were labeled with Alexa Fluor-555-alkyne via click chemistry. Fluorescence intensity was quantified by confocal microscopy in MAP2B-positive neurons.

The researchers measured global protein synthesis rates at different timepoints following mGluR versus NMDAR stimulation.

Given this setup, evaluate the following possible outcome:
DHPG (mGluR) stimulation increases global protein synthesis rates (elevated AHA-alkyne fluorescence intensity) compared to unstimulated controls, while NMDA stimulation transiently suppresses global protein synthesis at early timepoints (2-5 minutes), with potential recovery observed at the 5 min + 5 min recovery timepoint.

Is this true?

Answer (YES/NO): NO